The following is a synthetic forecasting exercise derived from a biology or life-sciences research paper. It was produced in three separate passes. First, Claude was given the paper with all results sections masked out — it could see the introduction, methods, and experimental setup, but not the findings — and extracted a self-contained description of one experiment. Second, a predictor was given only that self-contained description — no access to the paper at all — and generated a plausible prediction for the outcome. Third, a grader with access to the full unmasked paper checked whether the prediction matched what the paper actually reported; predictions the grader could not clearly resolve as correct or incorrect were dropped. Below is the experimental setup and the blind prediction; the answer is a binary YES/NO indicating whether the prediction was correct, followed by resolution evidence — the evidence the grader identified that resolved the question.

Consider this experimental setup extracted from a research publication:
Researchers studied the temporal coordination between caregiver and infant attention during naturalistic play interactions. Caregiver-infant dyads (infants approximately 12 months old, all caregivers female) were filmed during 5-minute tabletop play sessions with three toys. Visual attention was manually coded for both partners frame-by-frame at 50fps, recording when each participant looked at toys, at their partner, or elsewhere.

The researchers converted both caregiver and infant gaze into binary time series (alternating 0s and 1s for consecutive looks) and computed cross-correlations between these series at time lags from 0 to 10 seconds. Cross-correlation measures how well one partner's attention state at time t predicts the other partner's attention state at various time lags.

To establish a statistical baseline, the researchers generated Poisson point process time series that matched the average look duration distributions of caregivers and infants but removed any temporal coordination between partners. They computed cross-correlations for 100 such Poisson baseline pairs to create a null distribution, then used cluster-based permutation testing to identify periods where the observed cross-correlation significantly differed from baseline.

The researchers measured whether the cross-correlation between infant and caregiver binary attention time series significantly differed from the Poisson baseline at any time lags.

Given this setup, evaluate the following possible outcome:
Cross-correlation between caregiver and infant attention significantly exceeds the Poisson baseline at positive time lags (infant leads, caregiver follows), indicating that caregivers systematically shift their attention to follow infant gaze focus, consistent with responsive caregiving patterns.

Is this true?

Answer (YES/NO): NO